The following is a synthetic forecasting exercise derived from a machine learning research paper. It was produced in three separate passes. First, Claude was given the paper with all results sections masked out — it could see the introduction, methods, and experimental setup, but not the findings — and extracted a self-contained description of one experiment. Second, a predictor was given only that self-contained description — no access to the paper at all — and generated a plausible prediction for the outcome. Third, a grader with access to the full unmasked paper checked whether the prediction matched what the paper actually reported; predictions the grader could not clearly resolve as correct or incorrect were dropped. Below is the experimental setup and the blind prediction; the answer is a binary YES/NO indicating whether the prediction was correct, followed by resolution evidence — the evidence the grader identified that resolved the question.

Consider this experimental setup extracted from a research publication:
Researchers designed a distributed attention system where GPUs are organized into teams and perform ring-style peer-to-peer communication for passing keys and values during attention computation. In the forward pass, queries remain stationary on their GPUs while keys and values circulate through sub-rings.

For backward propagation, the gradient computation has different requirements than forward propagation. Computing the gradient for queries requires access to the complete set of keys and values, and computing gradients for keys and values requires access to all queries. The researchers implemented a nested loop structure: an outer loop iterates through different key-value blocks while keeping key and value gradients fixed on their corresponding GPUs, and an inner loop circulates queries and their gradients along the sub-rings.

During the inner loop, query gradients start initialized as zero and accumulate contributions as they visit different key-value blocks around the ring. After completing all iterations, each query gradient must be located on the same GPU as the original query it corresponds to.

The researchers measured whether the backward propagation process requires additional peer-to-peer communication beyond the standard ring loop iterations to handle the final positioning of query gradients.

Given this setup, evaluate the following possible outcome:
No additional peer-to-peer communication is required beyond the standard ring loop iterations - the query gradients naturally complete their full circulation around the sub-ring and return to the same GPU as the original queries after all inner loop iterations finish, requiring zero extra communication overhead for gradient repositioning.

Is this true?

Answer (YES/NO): NO